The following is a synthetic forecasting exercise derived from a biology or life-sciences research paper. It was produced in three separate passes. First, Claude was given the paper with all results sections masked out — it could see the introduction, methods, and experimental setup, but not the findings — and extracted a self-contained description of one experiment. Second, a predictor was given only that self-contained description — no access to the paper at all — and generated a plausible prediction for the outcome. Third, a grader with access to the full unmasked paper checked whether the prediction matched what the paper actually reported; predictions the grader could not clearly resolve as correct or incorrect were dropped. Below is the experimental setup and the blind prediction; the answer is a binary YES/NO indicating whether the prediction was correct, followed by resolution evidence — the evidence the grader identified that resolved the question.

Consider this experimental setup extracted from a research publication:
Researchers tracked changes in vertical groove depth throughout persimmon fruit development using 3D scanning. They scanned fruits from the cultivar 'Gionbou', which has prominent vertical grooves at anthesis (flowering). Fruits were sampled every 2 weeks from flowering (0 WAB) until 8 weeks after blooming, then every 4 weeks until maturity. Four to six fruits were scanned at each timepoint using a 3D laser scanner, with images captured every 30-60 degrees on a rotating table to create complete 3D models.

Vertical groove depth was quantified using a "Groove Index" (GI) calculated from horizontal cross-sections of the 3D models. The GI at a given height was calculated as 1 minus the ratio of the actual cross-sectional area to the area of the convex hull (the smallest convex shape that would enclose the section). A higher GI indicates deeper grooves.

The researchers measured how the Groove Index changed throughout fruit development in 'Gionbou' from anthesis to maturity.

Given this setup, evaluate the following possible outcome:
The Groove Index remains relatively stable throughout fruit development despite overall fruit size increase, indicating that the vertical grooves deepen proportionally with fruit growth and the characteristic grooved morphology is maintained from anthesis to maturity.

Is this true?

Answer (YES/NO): NO